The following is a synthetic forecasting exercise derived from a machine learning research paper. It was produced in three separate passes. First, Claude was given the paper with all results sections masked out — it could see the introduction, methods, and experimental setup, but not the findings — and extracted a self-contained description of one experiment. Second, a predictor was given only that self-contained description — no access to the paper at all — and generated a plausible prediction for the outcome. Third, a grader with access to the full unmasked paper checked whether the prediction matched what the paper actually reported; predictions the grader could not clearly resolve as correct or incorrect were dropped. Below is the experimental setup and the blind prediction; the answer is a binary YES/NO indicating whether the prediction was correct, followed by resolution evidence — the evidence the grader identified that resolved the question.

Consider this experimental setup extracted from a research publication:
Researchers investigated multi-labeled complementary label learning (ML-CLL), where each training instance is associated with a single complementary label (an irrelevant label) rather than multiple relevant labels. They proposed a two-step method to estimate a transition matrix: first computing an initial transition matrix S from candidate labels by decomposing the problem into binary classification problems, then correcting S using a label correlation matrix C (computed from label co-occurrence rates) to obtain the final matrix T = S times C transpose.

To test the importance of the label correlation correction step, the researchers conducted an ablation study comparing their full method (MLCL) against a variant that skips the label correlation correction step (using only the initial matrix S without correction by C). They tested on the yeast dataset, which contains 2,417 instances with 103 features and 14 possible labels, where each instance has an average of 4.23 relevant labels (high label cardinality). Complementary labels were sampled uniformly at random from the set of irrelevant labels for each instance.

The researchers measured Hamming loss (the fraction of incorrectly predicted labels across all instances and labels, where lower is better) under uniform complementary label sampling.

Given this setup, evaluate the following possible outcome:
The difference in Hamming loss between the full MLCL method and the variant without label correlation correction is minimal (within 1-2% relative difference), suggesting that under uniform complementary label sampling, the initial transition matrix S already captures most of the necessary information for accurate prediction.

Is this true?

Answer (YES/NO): NO